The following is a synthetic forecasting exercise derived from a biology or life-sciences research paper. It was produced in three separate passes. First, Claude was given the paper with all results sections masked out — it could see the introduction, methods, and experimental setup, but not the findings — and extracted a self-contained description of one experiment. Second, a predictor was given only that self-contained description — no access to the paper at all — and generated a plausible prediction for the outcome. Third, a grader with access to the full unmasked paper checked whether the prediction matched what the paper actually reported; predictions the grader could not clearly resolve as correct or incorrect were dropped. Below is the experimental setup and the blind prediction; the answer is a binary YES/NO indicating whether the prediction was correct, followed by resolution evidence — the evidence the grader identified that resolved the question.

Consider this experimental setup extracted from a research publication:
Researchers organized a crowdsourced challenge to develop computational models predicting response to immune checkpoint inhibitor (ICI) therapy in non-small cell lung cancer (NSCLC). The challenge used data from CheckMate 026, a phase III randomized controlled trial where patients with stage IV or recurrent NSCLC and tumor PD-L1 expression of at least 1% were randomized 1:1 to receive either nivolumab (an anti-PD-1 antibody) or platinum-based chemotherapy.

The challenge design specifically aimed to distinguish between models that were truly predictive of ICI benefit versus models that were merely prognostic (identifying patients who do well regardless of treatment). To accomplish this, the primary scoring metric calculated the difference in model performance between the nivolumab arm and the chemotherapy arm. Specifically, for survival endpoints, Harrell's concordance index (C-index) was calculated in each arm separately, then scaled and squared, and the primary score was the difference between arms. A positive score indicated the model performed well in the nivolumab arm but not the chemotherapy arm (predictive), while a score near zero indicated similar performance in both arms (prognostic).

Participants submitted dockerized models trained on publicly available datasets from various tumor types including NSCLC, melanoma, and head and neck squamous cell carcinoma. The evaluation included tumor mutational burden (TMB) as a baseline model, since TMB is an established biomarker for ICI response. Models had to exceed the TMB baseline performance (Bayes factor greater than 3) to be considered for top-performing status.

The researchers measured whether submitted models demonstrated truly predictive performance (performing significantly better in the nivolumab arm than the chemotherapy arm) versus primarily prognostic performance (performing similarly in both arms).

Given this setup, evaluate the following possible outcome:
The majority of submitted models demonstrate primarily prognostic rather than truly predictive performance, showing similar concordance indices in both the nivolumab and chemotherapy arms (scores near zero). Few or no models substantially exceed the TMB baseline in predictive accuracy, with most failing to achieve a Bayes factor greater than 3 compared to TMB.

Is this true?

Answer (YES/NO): NO